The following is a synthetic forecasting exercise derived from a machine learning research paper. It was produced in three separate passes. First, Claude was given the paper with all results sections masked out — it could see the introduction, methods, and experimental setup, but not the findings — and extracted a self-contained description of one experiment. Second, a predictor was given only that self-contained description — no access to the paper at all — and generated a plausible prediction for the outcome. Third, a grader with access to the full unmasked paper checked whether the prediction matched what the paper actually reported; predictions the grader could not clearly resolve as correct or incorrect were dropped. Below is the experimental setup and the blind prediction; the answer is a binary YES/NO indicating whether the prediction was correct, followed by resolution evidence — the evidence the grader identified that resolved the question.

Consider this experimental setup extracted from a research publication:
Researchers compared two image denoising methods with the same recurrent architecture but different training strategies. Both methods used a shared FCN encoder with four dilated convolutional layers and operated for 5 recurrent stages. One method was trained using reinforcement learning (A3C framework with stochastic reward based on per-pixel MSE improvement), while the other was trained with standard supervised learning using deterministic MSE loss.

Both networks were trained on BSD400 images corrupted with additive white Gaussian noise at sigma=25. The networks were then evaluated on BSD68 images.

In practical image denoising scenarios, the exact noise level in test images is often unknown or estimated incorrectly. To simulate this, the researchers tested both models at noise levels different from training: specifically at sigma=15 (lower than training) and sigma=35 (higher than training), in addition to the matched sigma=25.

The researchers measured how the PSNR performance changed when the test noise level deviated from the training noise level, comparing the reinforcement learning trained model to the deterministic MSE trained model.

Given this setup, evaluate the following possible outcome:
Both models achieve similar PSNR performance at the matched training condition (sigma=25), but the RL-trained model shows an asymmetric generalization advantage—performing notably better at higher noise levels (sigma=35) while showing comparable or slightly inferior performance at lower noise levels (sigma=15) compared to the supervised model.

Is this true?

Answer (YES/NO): NO